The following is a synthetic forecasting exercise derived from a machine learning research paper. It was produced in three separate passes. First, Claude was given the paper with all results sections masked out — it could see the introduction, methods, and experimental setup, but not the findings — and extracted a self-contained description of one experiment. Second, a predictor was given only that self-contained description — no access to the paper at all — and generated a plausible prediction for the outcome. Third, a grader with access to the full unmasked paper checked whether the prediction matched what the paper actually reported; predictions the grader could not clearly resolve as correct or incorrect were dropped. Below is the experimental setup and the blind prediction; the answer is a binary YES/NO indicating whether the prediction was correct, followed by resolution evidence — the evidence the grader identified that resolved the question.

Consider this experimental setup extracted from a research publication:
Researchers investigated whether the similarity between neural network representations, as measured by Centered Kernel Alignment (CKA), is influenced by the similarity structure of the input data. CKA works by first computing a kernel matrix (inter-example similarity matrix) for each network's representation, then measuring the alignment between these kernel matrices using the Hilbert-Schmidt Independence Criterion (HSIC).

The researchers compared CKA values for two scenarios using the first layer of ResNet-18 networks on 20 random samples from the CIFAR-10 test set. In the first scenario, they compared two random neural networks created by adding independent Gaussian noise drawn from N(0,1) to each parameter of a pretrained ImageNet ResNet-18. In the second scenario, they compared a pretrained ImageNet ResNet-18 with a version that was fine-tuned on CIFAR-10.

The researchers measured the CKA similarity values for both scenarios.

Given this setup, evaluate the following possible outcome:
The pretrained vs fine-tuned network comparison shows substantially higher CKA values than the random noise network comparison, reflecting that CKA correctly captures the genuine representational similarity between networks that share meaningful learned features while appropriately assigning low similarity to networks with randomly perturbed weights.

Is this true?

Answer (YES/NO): NO